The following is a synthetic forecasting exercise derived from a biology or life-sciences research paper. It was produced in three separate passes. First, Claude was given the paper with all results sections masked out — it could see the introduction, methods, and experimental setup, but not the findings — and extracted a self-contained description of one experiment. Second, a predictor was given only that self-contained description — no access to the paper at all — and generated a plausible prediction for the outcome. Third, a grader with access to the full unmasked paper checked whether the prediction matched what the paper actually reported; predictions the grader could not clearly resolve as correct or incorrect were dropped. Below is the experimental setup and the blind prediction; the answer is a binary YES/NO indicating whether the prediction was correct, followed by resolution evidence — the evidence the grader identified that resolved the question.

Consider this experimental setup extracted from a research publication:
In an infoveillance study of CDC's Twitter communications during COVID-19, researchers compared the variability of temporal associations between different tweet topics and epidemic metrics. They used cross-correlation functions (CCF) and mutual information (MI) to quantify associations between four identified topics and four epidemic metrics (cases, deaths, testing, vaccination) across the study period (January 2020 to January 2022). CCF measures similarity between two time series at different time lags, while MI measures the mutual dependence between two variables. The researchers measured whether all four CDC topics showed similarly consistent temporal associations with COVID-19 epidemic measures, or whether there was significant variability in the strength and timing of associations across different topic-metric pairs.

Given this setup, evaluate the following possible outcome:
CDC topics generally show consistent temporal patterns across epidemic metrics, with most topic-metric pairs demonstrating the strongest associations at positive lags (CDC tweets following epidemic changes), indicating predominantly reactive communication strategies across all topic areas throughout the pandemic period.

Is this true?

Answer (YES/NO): NO